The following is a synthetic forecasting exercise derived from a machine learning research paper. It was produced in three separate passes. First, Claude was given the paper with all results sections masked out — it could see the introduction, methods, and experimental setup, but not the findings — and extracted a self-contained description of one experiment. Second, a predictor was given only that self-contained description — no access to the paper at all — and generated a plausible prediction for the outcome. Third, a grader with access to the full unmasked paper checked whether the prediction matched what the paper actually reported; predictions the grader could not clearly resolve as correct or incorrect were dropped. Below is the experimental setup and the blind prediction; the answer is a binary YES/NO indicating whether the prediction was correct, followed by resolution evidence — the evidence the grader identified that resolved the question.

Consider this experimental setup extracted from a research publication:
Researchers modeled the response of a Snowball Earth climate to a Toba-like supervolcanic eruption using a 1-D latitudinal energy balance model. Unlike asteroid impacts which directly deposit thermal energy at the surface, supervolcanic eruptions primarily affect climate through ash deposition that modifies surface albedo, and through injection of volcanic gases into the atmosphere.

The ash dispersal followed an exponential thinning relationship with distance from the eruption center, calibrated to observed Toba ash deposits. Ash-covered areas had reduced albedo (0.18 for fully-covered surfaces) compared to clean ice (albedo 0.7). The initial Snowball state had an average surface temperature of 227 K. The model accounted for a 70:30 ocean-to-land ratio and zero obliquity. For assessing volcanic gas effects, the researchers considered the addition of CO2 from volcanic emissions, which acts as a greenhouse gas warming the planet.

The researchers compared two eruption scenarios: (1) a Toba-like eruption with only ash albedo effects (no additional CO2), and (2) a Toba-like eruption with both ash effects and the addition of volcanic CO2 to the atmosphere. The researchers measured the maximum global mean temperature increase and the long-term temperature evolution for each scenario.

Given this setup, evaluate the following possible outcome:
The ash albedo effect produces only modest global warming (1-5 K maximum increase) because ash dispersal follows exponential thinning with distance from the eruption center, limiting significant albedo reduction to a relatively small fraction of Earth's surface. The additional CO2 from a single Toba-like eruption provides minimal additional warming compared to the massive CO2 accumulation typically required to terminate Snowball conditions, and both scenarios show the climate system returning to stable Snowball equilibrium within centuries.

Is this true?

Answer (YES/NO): NO